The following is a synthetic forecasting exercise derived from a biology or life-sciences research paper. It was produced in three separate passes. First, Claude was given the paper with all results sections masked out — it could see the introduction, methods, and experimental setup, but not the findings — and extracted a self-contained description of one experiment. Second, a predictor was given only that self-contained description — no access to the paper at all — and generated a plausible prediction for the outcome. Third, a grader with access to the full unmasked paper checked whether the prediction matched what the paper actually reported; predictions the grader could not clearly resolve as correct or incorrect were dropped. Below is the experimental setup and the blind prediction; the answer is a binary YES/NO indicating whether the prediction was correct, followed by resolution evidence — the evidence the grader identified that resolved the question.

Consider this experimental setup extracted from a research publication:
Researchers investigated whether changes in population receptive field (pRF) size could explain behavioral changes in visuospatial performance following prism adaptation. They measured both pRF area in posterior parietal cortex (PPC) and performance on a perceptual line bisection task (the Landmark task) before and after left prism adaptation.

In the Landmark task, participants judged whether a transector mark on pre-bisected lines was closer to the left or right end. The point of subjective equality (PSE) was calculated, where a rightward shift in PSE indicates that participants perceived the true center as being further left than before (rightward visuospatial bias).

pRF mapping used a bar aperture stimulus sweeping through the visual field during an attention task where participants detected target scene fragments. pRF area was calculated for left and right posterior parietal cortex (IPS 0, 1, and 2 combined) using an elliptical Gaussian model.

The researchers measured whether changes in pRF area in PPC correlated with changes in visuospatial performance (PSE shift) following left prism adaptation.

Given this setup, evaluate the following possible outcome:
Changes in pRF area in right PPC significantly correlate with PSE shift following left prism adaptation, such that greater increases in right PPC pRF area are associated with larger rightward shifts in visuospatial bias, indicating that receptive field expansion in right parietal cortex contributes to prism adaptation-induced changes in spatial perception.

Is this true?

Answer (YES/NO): NO